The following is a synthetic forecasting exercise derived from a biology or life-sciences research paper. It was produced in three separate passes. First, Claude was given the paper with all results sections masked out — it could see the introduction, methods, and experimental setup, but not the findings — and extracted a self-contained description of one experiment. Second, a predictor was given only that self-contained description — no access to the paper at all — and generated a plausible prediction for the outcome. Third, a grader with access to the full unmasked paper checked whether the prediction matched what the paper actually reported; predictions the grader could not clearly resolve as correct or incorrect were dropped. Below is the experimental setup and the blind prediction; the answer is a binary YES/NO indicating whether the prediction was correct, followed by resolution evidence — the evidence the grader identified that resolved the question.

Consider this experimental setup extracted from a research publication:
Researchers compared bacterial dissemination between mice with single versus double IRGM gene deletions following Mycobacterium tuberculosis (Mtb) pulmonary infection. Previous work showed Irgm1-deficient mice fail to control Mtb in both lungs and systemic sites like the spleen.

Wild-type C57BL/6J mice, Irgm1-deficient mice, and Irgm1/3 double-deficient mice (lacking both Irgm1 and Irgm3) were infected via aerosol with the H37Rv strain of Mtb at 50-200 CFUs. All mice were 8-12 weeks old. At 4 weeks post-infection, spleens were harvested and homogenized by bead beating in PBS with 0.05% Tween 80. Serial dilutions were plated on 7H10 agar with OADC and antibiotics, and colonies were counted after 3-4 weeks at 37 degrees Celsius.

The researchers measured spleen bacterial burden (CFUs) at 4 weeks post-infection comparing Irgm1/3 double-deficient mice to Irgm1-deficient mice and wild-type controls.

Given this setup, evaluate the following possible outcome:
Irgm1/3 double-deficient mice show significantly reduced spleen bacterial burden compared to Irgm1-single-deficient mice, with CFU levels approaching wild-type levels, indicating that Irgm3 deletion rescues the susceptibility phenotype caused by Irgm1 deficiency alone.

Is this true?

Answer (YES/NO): YES